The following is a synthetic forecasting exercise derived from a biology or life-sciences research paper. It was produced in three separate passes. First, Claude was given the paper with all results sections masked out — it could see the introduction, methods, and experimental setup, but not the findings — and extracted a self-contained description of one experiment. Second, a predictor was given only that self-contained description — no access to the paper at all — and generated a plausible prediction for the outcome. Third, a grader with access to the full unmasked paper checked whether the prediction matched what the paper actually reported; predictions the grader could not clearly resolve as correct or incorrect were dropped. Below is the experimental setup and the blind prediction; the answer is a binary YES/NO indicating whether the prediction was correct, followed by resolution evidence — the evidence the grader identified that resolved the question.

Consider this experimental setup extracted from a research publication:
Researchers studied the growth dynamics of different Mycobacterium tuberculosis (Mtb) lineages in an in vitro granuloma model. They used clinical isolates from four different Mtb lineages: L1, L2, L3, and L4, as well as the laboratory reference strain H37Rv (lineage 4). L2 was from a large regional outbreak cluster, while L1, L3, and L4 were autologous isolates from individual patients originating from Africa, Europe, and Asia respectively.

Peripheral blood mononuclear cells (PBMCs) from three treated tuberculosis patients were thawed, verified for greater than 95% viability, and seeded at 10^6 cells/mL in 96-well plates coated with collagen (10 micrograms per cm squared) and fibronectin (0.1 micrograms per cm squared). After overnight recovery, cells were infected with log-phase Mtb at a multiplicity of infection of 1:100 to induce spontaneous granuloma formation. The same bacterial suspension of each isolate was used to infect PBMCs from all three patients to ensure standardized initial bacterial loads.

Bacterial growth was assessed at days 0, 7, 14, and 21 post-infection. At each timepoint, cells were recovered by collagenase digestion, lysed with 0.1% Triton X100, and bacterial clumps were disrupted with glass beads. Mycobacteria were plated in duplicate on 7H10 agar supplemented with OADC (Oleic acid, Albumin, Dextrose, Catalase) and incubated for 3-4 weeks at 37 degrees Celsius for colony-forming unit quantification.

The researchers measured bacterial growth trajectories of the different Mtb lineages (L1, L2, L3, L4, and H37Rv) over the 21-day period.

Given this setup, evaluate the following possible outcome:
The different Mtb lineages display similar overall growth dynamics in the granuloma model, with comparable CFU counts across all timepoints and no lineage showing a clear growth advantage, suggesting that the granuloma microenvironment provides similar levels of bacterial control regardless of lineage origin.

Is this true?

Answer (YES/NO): NO